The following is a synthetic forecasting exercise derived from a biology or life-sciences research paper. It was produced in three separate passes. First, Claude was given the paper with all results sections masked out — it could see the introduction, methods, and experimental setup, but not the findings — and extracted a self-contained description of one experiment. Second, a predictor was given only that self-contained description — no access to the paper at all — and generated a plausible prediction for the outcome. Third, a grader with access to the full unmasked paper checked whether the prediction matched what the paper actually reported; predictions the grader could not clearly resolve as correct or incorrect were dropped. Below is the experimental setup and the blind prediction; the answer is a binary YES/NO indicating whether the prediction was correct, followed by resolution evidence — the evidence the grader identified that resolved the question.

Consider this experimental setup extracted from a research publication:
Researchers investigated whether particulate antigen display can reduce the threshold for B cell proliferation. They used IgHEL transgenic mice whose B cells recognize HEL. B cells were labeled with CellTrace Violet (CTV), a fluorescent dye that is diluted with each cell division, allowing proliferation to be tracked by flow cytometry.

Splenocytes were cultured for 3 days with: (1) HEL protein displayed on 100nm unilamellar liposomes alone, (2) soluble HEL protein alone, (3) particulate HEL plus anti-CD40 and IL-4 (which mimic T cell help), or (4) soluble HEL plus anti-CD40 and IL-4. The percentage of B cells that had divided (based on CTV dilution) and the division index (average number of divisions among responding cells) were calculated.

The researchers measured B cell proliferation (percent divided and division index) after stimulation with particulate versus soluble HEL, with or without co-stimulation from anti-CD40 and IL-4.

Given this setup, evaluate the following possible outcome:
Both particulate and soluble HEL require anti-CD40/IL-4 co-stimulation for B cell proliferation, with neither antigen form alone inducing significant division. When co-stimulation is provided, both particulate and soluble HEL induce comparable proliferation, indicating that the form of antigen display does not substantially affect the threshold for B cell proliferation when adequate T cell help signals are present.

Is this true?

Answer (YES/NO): NO